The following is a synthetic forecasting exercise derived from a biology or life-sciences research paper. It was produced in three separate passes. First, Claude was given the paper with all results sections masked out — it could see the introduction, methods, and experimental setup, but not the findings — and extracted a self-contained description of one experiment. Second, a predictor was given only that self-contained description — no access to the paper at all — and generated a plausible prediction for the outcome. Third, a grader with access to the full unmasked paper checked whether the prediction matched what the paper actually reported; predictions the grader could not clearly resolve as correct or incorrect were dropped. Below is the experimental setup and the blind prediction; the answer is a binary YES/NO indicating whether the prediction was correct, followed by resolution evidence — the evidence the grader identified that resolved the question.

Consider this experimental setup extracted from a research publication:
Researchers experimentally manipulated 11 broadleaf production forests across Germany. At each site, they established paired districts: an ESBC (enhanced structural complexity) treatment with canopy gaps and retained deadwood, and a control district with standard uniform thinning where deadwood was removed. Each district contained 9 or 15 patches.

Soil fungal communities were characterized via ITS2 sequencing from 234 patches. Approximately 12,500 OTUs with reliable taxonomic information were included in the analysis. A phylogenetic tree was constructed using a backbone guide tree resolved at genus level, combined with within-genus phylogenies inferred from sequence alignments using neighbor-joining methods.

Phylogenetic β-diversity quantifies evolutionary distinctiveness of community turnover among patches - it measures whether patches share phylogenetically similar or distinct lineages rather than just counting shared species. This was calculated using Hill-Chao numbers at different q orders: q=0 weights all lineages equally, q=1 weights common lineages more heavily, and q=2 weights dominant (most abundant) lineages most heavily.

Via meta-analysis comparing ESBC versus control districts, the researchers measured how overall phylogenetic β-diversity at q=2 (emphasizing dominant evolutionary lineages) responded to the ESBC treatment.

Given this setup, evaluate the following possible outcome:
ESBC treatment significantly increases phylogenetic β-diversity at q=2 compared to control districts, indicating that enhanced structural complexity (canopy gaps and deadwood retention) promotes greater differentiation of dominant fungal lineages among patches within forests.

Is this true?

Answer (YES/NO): NO